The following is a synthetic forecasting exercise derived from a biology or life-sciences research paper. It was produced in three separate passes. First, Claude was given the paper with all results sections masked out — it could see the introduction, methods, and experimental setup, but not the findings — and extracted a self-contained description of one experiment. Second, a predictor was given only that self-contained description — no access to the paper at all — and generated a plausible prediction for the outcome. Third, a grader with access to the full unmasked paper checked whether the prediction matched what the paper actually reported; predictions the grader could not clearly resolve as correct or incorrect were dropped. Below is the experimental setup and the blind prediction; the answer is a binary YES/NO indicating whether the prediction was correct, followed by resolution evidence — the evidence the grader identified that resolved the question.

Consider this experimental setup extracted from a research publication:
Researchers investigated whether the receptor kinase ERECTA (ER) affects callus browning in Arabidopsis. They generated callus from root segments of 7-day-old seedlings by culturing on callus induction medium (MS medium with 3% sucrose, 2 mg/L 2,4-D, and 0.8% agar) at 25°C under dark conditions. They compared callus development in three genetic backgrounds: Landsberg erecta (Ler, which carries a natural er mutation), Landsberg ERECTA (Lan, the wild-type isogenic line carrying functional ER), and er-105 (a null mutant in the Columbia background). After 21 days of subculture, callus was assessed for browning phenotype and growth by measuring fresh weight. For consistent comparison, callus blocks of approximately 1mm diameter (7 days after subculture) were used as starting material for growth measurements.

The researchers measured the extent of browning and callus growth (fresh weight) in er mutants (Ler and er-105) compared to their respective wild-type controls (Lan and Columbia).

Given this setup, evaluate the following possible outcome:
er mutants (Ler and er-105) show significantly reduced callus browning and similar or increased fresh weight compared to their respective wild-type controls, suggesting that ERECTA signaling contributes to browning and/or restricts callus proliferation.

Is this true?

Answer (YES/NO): NO